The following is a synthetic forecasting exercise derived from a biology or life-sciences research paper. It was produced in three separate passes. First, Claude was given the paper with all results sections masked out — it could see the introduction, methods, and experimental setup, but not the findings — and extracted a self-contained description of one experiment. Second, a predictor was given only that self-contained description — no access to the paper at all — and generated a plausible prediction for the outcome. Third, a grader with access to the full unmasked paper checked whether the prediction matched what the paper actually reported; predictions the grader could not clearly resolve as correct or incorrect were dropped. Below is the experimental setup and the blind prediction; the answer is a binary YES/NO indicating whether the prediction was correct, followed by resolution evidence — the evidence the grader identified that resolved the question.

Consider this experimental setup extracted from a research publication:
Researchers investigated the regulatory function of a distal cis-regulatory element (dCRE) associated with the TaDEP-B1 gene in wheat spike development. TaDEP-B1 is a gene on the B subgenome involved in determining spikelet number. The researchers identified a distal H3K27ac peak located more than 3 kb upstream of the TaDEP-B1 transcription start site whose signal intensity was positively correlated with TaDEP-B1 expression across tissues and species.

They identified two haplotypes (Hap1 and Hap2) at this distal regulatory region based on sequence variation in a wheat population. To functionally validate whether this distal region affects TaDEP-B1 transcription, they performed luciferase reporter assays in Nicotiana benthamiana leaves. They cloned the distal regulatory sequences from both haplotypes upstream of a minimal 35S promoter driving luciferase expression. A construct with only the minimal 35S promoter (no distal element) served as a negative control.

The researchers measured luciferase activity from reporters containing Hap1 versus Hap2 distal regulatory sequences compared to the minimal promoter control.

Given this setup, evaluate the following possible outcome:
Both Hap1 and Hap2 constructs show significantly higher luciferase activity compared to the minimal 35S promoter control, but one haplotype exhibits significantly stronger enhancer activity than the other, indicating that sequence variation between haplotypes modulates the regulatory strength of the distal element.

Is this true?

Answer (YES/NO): NO